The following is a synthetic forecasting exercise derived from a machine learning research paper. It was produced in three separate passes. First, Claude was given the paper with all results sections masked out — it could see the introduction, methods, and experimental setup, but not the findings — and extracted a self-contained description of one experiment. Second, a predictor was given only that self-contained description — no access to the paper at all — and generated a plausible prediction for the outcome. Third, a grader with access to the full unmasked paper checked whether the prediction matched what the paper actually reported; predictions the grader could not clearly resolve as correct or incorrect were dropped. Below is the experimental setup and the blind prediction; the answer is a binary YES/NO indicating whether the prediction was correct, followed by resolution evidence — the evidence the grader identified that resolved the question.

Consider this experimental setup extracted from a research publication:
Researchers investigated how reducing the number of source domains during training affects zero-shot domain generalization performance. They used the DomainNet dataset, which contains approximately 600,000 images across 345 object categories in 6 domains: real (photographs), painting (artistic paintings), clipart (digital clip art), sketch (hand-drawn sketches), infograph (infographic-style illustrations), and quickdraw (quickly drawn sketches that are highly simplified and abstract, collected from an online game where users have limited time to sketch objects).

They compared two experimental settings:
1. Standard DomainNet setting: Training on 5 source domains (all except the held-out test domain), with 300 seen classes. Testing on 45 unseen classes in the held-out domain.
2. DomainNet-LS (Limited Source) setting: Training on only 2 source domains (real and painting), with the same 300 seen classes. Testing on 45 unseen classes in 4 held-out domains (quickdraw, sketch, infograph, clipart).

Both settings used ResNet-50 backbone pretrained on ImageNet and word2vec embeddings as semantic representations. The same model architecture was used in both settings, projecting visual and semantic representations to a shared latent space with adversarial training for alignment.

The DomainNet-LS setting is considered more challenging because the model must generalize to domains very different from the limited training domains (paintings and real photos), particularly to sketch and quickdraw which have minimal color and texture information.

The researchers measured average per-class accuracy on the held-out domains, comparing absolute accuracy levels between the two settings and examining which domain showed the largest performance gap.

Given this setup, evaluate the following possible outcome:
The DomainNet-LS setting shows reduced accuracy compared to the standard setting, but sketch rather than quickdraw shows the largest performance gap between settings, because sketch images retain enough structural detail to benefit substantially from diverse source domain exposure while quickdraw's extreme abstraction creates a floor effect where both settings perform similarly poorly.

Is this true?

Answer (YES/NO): YES